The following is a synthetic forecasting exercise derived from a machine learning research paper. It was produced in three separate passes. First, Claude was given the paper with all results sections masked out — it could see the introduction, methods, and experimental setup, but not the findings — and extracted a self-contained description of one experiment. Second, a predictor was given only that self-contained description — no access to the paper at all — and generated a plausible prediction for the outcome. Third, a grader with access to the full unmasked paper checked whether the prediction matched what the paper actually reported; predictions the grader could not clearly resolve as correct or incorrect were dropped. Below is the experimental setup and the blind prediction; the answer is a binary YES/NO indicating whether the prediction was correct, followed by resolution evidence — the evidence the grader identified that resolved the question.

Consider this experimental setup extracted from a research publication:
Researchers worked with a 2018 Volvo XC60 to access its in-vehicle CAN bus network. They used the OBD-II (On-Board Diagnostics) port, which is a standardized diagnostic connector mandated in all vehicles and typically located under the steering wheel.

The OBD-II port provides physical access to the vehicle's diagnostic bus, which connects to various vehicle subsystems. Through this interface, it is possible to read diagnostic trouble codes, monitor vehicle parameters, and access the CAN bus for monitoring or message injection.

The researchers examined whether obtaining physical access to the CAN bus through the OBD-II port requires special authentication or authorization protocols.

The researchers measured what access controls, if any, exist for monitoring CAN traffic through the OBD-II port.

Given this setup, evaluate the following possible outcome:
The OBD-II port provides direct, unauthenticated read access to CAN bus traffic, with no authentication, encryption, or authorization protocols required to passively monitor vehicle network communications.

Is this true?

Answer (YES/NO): YES